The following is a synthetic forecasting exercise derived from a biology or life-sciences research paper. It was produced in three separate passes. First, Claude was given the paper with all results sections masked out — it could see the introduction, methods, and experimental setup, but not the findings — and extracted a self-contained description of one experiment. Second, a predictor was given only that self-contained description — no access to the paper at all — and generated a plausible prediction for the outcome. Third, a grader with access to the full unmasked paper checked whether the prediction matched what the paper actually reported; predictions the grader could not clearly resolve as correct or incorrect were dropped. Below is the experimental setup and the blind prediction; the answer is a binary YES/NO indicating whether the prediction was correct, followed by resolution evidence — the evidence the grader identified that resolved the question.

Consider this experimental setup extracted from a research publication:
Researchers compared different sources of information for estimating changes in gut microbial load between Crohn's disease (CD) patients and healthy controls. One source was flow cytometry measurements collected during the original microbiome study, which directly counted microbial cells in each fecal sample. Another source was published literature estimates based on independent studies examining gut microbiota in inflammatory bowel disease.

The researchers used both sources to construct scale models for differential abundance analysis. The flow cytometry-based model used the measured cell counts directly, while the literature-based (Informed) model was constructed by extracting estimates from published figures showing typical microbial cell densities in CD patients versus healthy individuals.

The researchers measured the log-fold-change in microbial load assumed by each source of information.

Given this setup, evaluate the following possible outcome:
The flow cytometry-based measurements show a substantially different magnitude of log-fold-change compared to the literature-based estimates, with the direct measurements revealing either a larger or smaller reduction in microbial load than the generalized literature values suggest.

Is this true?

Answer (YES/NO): YES